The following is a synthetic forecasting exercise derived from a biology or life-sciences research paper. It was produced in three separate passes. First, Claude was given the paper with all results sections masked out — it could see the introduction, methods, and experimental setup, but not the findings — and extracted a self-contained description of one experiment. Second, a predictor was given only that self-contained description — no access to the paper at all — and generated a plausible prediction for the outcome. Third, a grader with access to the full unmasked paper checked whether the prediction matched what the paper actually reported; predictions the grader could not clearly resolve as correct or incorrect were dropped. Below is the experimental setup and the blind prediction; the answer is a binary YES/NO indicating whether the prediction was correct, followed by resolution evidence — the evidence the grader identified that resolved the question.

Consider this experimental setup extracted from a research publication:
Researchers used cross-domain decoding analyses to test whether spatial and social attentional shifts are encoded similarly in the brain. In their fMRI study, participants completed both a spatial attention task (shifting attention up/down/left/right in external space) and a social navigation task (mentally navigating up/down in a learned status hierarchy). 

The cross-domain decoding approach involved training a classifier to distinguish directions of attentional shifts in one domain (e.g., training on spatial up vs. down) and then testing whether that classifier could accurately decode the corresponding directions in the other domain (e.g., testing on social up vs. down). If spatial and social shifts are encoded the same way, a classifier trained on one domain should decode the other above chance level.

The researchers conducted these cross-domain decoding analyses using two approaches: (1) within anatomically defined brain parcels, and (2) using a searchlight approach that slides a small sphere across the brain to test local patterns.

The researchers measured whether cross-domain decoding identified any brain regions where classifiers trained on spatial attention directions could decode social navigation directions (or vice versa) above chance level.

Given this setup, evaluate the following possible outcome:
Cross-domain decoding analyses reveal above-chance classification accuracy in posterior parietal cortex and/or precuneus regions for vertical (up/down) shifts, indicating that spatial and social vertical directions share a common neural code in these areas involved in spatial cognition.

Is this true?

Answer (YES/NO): NO